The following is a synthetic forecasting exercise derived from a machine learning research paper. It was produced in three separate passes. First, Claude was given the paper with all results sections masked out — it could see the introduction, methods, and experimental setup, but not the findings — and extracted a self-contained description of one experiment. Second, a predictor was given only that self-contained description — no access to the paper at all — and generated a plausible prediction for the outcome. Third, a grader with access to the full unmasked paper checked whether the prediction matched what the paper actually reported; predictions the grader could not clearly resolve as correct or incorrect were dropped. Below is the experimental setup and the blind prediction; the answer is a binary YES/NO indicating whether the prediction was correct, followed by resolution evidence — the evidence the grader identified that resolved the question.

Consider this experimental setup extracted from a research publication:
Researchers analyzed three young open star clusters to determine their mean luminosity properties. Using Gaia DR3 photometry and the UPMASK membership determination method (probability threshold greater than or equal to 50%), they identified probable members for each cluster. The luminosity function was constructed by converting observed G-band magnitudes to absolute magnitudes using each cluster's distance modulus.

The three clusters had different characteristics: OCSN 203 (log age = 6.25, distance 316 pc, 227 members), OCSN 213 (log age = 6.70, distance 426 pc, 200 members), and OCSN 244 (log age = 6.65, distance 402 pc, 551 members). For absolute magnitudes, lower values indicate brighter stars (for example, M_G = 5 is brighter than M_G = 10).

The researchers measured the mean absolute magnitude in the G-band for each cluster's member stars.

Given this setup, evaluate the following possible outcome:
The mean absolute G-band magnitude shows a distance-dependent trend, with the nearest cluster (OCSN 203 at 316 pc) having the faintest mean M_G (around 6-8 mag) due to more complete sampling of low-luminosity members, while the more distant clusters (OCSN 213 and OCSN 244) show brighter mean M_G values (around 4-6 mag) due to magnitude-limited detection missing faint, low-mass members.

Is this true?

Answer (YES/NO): NO